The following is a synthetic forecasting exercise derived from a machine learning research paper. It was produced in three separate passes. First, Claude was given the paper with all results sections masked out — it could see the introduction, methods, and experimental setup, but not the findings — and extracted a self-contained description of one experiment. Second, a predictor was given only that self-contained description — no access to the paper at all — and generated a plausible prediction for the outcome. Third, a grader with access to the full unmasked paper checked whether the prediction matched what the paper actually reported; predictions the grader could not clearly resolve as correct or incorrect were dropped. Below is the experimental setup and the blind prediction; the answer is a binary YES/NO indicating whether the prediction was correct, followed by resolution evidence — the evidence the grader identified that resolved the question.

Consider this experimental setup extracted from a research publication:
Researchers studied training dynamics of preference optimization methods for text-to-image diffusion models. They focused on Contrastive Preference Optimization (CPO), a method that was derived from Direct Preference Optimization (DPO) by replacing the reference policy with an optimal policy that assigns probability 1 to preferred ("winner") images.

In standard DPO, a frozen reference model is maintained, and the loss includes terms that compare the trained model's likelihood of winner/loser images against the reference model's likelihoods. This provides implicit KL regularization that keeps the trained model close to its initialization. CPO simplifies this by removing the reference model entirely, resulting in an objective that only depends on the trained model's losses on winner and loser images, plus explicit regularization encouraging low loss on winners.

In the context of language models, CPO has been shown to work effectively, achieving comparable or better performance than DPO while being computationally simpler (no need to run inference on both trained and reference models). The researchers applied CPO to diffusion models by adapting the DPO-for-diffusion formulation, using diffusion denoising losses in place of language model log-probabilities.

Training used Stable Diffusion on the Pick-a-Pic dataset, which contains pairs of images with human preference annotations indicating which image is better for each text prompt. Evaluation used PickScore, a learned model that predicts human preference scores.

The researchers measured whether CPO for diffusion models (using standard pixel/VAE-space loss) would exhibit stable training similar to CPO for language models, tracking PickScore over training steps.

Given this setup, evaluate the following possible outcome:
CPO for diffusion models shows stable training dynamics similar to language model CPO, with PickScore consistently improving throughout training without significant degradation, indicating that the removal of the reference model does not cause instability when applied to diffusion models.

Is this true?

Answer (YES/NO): NO